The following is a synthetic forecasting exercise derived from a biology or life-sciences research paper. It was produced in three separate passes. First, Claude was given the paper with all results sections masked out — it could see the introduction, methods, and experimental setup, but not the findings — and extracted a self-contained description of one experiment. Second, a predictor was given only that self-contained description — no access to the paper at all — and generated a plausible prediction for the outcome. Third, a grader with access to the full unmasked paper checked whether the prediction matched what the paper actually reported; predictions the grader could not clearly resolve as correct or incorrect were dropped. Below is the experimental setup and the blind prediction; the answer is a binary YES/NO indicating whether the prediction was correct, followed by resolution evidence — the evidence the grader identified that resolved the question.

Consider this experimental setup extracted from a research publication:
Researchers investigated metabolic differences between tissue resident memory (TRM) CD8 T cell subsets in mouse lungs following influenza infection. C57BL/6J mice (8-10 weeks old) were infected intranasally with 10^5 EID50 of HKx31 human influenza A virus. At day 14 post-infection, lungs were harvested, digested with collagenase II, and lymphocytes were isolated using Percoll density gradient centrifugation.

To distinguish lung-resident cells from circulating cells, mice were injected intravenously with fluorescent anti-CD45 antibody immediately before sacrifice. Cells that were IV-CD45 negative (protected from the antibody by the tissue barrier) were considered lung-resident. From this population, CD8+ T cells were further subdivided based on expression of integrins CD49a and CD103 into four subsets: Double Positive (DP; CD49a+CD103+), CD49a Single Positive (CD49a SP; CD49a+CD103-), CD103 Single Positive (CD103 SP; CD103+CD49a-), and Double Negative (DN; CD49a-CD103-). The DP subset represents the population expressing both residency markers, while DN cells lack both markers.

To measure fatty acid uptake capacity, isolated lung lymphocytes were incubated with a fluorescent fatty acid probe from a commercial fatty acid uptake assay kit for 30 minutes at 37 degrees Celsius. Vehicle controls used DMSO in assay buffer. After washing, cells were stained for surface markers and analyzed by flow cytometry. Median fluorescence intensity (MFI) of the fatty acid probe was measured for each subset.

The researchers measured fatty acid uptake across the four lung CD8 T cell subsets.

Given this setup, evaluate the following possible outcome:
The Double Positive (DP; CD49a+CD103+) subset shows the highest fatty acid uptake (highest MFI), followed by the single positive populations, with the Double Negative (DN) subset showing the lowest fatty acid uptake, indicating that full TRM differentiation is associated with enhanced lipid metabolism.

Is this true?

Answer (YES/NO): NO